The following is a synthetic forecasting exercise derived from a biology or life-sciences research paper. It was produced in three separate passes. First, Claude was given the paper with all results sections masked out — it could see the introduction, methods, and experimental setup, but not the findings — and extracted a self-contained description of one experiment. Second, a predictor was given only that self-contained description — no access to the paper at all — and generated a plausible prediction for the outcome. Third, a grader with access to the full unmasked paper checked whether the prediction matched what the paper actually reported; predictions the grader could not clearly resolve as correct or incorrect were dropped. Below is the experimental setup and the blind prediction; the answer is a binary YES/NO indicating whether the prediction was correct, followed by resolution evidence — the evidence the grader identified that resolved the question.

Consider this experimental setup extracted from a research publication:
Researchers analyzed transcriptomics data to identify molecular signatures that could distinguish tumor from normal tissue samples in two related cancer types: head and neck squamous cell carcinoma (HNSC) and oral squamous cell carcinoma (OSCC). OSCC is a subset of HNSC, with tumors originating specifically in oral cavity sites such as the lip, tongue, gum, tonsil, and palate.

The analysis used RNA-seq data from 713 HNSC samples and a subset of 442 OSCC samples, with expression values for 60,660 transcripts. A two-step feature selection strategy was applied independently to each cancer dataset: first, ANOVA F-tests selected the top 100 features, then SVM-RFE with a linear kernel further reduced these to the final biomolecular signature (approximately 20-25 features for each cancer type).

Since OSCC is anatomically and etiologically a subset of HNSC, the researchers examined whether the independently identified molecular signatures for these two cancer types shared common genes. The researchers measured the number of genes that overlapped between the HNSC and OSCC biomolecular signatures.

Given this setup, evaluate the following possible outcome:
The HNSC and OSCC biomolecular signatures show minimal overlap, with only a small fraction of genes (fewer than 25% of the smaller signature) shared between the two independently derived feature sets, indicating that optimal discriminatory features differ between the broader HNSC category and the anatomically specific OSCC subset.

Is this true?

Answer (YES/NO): YES